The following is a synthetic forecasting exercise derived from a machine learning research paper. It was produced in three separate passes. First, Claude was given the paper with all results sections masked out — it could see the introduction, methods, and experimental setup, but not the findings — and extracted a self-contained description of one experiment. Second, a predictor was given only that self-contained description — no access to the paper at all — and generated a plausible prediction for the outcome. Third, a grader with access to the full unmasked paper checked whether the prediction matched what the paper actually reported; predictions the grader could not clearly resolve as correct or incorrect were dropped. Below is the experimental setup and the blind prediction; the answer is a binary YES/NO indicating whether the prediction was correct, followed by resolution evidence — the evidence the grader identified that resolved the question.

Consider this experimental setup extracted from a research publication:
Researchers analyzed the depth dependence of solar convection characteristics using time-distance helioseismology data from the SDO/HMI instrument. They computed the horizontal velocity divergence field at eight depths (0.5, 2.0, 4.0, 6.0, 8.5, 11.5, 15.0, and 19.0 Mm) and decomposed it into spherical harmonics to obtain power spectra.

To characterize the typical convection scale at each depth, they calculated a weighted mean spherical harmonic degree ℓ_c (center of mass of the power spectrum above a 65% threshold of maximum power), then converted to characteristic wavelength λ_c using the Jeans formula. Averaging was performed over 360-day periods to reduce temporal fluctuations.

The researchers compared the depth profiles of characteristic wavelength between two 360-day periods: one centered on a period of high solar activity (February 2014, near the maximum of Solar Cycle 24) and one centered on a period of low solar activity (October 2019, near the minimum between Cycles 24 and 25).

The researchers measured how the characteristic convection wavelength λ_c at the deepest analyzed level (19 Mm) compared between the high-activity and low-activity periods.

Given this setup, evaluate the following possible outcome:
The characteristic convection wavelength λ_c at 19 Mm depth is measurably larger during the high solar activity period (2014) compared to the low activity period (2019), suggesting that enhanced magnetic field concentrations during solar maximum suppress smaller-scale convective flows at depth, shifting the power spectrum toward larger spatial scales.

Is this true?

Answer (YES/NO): YES